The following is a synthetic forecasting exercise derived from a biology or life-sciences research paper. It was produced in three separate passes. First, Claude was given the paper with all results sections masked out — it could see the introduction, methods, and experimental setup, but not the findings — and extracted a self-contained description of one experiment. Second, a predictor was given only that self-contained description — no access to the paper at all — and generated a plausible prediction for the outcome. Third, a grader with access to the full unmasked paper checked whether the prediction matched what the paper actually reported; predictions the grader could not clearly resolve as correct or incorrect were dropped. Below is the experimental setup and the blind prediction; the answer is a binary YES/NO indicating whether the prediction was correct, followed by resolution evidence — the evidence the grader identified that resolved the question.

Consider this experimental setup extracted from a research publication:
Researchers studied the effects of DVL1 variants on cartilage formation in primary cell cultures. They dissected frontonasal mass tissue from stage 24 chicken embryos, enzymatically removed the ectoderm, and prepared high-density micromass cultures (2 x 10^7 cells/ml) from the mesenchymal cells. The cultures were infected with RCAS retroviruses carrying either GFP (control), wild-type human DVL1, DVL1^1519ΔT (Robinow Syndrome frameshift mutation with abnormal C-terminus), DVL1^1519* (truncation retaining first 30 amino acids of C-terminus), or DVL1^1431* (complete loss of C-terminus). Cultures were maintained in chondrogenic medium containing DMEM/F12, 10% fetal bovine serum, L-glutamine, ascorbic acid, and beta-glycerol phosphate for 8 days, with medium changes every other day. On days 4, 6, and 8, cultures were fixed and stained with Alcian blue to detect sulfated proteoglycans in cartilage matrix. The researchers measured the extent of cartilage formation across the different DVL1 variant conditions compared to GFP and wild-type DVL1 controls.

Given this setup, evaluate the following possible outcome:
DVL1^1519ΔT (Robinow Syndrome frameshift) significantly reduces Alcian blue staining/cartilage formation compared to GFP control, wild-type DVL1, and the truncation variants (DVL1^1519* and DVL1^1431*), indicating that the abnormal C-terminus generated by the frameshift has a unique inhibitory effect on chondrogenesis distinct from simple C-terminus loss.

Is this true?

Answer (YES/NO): NO